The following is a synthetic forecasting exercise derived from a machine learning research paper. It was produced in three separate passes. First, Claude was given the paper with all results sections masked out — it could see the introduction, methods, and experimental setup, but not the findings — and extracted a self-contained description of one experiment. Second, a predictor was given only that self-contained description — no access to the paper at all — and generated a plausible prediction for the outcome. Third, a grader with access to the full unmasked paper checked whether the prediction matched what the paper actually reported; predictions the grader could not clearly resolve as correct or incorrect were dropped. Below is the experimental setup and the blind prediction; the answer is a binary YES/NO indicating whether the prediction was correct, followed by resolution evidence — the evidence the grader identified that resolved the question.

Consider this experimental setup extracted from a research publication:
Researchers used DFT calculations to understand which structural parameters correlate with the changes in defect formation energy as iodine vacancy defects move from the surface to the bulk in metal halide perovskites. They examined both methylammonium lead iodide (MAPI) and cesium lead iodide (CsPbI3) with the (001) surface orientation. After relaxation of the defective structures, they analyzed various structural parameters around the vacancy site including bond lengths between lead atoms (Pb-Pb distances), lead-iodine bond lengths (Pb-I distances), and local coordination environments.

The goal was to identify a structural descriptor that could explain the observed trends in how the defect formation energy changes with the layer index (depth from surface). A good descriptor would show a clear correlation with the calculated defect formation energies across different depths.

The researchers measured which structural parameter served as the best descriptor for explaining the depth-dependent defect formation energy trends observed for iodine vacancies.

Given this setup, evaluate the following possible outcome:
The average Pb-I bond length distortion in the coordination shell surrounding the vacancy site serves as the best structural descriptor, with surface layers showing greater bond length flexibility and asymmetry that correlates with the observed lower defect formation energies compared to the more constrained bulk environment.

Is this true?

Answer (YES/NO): NO